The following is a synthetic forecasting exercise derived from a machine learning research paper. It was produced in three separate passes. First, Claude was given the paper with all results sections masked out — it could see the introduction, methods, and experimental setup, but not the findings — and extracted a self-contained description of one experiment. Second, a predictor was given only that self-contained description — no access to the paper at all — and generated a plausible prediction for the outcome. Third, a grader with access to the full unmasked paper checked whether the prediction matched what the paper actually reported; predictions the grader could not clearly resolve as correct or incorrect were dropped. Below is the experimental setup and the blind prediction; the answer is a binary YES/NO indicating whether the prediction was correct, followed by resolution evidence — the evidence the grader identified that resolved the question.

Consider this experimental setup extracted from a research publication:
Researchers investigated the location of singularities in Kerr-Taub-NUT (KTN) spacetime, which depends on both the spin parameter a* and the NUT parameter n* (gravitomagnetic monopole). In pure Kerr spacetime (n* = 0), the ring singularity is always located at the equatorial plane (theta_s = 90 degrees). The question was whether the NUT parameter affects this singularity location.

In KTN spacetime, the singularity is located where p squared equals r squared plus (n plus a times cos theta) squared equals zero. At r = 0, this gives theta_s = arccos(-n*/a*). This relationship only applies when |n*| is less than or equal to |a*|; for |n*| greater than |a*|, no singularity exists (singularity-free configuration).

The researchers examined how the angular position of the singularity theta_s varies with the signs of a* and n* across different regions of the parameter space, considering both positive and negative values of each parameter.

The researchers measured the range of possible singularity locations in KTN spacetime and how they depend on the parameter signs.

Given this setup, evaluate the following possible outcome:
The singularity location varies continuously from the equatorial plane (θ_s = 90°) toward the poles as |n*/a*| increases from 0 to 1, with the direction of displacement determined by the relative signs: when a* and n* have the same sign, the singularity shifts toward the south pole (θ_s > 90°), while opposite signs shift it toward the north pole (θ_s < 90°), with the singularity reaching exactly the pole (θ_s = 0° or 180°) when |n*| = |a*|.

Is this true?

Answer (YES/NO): YES